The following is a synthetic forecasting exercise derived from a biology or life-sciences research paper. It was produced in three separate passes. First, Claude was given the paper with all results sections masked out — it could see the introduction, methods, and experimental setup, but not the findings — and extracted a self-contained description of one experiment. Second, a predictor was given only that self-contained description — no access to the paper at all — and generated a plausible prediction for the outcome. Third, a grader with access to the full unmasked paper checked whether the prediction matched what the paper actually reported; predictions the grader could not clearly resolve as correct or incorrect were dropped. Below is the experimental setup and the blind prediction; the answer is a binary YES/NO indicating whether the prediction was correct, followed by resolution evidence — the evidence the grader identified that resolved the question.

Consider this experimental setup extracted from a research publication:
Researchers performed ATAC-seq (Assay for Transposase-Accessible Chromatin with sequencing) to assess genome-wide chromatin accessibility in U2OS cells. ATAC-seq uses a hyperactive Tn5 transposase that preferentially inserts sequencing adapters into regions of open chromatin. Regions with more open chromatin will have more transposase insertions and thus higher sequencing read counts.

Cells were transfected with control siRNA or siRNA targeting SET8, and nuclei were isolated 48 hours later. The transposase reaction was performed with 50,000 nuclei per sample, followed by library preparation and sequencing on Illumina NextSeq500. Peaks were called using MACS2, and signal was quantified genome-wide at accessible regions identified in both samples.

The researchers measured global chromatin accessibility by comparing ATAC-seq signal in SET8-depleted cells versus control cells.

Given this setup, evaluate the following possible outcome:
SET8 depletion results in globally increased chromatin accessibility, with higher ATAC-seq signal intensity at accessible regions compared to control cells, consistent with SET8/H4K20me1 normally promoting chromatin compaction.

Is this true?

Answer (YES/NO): YES